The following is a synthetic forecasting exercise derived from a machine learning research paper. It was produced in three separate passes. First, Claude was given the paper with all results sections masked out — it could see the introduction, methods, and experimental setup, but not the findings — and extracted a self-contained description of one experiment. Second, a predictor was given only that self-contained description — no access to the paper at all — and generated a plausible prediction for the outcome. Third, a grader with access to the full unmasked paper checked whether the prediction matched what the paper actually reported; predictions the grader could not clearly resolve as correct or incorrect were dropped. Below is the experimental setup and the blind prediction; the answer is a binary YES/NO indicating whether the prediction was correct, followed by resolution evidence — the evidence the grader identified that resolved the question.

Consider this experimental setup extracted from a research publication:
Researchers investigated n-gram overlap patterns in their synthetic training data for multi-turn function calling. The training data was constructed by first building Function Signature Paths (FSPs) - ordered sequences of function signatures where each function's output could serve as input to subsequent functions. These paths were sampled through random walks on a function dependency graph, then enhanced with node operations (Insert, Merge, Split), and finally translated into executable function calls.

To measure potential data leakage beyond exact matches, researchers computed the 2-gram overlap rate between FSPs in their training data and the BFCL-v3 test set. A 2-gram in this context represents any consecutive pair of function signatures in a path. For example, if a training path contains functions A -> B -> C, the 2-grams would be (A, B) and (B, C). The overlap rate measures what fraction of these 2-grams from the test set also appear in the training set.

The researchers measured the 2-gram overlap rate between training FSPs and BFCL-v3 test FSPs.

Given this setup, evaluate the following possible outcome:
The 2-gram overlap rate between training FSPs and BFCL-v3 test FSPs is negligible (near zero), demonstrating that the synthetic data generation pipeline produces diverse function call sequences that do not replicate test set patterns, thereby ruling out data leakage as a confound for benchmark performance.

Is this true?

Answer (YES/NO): NO